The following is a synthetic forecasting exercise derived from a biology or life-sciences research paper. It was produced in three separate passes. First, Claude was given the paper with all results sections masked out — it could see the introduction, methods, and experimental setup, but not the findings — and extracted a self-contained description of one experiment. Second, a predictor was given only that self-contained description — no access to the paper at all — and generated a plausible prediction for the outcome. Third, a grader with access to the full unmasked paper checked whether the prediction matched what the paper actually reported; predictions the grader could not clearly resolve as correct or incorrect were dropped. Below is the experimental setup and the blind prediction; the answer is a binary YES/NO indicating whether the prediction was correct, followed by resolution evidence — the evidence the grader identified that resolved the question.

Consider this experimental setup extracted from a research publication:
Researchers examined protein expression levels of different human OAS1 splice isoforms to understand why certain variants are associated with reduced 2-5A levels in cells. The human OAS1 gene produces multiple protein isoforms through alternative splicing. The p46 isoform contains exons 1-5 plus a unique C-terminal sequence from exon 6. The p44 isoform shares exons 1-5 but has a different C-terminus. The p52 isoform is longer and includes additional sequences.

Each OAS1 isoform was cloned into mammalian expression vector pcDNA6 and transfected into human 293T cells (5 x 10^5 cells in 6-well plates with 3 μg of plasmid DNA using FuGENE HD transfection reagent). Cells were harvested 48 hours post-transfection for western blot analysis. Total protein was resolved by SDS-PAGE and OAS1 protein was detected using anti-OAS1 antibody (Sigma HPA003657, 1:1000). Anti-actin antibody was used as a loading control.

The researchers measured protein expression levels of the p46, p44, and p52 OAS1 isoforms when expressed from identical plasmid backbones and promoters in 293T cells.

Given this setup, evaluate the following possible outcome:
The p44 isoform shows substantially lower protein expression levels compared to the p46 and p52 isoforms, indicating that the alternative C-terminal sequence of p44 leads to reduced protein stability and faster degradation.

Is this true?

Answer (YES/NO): NO